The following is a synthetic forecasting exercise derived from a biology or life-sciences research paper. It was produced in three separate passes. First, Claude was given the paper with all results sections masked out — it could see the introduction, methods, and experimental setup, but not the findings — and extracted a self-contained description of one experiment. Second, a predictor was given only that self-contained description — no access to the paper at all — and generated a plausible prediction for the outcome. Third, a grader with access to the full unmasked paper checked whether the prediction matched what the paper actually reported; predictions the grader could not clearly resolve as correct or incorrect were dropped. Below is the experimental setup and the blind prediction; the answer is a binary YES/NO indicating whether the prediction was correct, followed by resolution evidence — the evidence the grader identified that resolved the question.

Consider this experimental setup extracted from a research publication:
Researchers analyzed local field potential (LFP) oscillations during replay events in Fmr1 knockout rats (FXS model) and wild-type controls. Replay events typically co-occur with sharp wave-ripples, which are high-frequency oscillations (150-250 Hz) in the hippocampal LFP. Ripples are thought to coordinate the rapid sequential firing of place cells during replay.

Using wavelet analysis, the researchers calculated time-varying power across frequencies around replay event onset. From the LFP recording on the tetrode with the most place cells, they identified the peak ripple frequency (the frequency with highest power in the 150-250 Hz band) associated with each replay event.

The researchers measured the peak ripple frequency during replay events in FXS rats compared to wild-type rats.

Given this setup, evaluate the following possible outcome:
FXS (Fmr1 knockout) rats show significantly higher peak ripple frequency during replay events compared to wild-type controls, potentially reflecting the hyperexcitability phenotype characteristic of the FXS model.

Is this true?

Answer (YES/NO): NO